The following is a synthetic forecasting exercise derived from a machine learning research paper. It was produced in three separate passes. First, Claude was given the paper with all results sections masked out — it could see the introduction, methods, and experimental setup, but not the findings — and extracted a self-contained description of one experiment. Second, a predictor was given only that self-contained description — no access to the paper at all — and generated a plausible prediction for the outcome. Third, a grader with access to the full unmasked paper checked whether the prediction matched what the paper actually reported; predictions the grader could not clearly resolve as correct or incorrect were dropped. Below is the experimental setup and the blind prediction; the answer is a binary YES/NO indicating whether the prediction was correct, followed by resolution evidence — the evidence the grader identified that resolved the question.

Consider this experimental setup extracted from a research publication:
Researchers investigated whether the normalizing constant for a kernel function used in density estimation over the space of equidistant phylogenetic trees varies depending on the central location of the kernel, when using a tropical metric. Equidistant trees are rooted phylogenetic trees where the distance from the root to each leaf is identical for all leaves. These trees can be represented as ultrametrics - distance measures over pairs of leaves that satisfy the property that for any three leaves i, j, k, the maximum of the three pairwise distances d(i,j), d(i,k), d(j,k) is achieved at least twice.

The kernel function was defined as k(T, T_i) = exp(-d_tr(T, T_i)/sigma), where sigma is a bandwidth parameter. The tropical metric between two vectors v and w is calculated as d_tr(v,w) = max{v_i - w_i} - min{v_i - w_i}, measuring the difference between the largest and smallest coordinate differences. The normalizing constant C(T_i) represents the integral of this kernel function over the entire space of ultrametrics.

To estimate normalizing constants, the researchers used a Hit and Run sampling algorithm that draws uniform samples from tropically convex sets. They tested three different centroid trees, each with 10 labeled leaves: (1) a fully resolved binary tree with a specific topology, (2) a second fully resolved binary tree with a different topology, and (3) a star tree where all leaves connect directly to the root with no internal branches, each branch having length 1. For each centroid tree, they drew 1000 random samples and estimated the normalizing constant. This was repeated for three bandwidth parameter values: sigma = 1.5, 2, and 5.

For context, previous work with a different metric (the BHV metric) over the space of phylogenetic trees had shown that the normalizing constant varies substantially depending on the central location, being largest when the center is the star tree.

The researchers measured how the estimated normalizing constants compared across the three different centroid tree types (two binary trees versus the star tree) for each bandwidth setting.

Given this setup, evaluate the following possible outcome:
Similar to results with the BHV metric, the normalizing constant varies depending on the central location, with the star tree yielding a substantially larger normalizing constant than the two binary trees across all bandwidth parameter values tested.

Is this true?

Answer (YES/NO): NO